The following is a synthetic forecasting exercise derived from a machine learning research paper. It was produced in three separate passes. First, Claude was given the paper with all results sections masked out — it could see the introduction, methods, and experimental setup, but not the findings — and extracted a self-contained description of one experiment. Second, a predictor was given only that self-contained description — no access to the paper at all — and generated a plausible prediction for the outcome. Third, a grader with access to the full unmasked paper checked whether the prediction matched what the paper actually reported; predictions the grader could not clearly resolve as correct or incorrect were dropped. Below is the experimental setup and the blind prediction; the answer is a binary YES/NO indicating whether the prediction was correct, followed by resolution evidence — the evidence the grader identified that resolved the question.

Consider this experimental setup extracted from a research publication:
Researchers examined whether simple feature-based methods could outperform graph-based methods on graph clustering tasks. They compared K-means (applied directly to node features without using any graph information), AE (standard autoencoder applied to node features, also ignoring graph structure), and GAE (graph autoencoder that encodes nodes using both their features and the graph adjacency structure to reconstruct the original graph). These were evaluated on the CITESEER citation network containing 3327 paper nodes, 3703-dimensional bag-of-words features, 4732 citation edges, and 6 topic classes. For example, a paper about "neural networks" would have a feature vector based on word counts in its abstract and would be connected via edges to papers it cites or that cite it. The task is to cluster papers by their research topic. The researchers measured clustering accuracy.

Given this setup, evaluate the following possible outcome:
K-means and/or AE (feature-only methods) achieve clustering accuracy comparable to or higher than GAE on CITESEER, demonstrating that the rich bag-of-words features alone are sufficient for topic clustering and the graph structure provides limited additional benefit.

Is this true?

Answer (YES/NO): NO